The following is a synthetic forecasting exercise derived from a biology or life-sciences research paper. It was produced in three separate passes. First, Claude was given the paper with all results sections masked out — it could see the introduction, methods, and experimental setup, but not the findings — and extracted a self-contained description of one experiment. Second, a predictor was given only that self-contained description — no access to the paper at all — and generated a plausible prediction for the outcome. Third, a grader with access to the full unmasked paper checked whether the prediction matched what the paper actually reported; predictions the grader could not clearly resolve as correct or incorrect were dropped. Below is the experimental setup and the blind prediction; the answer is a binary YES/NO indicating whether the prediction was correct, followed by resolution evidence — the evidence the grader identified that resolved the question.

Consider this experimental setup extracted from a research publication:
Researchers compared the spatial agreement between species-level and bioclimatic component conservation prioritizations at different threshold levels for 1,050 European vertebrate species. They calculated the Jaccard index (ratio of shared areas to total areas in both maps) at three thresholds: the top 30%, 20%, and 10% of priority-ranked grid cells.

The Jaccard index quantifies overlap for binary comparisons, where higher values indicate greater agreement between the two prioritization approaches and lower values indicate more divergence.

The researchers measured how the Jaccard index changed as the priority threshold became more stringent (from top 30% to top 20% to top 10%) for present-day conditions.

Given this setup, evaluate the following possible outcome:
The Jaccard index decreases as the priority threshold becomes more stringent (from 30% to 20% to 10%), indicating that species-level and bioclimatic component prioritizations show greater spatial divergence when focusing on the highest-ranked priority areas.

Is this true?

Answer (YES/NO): YES